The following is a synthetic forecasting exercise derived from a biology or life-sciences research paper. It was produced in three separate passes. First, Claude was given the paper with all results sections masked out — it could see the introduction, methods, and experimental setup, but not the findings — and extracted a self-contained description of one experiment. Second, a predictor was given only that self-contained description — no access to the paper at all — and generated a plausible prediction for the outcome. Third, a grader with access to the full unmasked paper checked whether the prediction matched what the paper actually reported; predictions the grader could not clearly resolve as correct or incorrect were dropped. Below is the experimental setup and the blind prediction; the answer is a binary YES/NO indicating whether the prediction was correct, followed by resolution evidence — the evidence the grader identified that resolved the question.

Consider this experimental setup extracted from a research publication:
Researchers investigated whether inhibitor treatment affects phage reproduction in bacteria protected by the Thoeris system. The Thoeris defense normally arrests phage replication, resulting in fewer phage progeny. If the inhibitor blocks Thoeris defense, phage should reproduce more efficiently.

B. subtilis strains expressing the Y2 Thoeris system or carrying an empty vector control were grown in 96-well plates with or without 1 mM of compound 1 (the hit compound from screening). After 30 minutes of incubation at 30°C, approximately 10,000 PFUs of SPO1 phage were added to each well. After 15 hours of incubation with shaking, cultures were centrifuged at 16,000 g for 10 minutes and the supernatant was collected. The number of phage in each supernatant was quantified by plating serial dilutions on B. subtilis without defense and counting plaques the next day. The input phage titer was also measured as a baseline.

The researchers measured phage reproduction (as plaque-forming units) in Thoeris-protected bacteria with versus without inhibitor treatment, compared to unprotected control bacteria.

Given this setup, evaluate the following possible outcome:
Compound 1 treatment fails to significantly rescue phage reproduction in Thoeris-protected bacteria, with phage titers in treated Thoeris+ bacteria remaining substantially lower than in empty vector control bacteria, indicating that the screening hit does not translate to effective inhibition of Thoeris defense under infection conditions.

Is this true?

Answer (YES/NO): NO